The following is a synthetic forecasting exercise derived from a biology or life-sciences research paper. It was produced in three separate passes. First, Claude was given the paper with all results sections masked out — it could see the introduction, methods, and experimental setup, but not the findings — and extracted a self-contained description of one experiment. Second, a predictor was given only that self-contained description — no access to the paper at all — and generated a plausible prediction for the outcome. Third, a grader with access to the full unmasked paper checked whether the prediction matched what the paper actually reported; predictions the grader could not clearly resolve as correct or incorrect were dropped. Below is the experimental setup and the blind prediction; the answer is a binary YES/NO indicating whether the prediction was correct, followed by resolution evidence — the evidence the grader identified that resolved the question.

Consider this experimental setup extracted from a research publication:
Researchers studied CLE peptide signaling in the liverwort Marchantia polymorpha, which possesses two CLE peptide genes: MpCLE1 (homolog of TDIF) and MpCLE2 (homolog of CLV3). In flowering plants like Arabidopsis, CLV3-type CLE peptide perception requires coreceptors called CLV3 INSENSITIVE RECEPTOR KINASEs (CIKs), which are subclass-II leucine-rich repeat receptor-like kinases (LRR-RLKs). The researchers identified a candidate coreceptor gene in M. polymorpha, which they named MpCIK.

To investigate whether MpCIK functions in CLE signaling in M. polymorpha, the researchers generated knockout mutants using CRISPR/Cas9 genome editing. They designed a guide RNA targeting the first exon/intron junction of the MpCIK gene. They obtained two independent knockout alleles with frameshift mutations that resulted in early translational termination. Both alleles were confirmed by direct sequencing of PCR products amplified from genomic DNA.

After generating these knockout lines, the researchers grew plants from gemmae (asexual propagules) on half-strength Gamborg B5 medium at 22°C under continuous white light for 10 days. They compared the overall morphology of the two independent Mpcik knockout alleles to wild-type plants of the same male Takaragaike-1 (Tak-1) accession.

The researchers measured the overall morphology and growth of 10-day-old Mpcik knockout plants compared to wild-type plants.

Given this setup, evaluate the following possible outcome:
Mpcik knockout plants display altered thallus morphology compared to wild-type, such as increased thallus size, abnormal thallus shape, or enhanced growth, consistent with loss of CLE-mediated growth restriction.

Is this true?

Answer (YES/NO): NO